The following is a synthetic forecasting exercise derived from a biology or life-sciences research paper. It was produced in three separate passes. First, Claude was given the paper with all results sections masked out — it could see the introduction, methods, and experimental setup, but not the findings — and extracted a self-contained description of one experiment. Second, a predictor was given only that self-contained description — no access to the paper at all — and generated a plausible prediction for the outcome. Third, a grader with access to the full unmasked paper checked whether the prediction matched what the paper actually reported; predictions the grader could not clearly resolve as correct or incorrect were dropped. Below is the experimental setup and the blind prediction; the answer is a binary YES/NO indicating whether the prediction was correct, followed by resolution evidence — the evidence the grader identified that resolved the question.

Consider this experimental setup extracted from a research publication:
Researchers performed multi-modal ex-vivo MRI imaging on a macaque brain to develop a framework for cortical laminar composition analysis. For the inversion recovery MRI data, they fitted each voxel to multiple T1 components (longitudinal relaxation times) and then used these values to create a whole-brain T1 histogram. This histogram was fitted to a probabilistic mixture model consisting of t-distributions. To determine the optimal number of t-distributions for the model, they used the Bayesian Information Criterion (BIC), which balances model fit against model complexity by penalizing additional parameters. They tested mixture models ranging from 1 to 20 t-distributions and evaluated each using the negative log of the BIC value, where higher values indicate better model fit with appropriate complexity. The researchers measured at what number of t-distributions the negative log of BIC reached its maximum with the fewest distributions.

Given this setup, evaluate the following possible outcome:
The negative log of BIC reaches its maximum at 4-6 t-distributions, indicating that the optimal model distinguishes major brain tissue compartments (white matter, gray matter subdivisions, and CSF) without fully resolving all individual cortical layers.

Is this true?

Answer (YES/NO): NO